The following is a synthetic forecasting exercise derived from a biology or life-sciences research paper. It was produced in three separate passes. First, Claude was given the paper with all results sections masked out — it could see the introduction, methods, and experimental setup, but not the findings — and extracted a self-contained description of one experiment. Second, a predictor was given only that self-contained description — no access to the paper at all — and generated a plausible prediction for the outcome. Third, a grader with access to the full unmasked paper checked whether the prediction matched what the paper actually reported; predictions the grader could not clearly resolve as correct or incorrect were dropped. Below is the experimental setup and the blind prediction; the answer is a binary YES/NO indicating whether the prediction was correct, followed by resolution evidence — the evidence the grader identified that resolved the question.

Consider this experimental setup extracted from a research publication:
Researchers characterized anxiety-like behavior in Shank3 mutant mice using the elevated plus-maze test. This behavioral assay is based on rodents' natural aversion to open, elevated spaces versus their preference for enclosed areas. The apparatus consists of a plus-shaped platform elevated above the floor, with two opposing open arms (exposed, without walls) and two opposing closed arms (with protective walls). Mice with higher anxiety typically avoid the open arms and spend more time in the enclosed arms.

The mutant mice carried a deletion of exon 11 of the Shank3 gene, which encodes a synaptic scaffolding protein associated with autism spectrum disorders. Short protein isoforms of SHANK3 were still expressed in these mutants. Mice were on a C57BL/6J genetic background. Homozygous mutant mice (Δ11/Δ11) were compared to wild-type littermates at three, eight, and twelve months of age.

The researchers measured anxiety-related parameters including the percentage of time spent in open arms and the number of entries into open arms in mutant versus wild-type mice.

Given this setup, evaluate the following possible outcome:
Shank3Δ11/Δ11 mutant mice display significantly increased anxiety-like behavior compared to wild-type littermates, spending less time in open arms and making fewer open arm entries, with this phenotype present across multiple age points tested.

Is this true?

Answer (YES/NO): NO